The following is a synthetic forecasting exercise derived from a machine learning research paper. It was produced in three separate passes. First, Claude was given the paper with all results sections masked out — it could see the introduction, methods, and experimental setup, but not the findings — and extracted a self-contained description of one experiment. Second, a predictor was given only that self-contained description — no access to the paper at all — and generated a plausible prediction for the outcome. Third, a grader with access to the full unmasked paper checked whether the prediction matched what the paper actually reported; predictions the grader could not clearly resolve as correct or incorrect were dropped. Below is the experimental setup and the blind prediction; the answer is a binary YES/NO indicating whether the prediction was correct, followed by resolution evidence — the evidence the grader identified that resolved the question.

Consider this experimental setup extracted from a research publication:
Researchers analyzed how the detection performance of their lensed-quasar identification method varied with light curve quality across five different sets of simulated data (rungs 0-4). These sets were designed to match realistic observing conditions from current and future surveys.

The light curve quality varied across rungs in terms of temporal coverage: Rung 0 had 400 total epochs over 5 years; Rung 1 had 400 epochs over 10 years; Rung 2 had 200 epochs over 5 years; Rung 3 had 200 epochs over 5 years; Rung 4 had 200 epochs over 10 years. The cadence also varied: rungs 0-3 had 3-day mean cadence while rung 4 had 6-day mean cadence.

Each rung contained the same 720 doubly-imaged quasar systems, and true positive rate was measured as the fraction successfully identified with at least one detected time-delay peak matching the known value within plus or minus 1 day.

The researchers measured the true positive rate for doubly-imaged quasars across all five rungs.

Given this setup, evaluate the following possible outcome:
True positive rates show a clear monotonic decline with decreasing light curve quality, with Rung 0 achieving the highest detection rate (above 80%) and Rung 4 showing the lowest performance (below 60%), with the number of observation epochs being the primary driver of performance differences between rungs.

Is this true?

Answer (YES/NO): NO